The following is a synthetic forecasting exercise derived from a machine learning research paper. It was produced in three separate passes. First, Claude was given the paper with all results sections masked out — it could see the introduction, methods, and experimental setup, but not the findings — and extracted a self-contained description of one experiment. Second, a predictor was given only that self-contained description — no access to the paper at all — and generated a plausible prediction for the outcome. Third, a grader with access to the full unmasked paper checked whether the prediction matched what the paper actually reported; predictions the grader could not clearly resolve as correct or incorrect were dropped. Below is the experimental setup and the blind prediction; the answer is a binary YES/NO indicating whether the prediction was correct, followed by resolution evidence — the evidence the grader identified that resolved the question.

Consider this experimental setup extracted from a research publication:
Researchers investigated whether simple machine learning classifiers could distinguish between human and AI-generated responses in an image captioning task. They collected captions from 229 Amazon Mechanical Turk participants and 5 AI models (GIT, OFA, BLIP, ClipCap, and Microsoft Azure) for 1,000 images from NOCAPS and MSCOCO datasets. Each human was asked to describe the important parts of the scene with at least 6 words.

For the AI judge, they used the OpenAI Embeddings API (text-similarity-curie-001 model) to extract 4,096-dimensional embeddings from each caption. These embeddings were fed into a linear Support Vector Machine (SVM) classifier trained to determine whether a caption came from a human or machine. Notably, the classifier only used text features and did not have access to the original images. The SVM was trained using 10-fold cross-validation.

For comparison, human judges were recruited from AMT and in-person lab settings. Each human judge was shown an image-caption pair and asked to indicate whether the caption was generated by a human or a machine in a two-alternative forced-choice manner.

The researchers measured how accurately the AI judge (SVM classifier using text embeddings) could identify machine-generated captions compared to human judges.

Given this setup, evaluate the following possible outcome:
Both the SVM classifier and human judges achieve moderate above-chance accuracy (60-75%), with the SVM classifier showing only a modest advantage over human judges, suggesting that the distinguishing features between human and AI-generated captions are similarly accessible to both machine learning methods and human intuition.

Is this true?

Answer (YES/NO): NO